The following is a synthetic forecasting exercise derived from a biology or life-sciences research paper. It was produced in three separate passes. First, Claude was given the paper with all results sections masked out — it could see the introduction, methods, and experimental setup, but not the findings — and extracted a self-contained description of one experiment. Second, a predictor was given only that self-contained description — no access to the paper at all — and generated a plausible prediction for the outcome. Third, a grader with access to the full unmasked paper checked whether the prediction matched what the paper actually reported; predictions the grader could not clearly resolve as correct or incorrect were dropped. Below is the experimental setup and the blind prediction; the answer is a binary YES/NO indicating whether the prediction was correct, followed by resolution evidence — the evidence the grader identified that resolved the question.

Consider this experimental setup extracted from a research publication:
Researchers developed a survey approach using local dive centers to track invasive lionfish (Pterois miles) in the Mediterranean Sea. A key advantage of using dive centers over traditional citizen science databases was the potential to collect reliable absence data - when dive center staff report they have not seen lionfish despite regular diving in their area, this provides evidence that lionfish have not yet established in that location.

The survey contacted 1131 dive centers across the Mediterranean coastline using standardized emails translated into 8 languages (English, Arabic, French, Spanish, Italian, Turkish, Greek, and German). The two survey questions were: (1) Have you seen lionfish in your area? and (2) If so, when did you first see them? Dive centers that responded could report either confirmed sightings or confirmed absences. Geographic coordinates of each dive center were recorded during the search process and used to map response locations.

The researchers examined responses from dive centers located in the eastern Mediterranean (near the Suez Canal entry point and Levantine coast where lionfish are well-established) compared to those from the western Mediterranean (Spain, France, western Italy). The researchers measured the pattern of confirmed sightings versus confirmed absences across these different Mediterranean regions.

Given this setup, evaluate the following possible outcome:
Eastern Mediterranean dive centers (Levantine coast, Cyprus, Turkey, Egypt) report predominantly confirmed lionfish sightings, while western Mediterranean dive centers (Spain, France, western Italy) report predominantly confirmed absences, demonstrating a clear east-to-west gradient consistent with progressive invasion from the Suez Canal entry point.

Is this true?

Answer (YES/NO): YES